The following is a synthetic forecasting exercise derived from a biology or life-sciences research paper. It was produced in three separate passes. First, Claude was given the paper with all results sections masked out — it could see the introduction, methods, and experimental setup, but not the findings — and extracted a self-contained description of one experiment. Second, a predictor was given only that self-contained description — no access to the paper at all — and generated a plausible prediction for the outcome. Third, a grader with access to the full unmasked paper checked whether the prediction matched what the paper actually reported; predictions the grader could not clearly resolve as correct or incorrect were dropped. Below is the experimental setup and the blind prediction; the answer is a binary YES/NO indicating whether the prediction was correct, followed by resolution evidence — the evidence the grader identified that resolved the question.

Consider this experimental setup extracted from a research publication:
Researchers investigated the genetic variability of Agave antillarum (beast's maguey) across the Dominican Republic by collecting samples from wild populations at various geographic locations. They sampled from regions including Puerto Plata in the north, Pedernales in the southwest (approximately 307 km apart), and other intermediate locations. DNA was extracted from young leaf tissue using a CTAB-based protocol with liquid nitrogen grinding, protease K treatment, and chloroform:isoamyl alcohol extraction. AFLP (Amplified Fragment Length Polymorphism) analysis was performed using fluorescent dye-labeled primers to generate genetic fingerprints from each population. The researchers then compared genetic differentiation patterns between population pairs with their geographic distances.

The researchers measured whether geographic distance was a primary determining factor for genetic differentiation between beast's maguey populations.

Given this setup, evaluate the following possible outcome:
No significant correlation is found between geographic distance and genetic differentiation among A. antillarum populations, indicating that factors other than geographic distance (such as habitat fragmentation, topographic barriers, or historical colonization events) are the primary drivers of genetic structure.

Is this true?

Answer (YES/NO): YES